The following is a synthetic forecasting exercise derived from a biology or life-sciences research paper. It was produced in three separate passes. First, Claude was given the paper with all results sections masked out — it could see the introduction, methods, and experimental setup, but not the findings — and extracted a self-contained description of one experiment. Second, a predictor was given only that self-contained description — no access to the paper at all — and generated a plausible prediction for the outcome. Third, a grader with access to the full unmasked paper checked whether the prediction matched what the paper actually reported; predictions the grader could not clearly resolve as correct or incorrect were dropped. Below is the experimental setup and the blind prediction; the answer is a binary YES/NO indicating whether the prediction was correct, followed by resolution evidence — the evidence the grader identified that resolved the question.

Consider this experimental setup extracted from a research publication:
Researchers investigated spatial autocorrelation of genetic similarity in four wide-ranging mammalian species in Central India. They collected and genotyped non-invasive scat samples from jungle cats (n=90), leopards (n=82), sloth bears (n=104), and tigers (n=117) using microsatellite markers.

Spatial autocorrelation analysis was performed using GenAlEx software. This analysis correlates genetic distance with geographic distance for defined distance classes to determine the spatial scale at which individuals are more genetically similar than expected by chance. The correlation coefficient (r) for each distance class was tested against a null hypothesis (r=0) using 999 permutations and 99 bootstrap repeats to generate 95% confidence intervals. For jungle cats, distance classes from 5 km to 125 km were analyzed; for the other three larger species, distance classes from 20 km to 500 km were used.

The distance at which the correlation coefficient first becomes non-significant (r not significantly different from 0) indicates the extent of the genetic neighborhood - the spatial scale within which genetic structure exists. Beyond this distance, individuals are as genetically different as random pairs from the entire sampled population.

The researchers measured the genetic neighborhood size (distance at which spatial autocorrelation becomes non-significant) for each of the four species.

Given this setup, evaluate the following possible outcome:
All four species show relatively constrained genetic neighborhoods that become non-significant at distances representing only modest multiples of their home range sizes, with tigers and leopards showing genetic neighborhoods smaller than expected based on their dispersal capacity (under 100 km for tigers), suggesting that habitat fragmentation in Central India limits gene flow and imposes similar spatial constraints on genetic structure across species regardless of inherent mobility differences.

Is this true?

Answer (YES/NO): NO